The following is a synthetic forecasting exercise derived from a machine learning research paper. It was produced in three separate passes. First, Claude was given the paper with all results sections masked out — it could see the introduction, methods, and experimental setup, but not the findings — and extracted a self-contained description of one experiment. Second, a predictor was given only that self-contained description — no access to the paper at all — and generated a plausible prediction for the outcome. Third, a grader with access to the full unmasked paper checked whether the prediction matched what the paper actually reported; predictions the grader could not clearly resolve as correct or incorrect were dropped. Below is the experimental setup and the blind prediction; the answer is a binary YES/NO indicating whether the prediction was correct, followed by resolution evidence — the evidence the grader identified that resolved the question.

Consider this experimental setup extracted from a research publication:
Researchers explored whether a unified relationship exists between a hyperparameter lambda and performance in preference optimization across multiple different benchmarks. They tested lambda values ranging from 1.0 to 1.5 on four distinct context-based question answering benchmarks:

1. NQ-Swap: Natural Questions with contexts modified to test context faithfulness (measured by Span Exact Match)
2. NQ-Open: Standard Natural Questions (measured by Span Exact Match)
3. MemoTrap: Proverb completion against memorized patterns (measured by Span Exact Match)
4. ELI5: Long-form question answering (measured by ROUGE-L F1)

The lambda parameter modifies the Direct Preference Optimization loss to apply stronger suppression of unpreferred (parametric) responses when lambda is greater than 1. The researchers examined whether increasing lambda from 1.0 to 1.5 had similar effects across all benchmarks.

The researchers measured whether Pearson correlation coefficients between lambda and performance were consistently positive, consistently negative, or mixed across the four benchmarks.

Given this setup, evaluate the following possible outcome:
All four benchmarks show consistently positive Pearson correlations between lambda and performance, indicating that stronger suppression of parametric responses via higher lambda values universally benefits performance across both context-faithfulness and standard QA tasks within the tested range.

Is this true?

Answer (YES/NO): YES